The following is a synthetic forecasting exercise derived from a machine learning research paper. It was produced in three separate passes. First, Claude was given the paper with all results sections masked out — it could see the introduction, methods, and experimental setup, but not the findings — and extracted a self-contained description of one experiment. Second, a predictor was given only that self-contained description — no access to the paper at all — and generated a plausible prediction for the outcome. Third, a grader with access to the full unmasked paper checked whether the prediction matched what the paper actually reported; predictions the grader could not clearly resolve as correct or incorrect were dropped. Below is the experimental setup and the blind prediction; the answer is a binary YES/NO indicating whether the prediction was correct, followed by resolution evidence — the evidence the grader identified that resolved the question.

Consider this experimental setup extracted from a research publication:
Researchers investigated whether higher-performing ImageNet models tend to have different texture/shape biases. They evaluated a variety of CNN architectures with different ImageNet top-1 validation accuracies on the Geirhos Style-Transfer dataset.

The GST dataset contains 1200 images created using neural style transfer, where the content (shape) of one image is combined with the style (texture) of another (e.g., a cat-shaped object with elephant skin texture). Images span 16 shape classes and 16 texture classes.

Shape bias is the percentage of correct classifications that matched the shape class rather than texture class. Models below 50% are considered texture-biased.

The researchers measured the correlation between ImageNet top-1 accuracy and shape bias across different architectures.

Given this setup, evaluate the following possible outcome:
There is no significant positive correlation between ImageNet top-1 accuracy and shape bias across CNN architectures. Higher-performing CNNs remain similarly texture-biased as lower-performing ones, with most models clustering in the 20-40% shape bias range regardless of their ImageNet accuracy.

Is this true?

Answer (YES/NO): NO